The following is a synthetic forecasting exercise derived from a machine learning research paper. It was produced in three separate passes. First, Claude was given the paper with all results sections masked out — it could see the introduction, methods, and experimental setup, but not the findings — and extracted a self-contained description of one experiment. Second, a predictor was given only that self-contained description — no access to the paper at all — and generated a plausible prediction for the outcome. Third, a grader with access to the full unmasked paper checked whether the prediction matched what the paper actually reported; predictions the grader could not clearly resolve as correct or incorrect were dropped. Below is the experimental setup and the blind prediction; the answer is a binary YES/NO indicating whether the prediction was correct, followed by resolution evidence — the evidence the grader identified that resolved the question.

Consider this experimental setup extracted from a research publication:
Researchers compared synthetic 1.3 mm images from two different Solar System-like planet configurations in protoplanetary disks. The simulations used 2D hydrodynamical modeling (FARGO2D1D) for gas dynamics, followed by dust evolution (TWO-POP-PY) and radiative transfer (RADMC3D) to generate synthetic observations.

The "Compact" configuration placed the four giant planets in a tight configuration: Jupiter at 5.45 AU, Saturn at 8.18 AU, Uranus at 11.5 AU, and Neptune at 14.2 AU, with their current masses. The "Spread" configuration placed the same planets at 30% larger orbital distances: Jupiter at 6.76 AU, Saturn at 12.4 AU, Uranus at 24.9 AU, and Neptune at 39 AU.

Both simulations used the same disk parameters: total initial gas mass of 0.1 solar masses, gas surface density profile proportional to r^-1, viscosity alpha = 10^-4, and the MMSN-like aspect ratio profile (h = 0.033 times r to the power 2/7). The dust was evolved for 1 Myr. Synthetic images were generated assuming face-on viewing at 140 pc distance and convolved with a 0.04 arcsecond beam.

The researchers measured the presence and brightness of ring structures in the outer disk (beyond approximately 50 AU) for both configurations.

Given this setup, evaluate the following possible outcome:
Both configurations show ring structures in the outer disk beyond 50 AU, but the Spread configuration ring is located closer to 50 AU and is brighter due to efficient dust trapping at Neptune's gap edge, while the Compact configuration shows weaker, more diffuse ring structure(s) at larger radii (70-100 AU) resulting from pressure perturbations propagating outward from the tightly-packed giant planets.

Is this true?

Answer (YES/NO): NO